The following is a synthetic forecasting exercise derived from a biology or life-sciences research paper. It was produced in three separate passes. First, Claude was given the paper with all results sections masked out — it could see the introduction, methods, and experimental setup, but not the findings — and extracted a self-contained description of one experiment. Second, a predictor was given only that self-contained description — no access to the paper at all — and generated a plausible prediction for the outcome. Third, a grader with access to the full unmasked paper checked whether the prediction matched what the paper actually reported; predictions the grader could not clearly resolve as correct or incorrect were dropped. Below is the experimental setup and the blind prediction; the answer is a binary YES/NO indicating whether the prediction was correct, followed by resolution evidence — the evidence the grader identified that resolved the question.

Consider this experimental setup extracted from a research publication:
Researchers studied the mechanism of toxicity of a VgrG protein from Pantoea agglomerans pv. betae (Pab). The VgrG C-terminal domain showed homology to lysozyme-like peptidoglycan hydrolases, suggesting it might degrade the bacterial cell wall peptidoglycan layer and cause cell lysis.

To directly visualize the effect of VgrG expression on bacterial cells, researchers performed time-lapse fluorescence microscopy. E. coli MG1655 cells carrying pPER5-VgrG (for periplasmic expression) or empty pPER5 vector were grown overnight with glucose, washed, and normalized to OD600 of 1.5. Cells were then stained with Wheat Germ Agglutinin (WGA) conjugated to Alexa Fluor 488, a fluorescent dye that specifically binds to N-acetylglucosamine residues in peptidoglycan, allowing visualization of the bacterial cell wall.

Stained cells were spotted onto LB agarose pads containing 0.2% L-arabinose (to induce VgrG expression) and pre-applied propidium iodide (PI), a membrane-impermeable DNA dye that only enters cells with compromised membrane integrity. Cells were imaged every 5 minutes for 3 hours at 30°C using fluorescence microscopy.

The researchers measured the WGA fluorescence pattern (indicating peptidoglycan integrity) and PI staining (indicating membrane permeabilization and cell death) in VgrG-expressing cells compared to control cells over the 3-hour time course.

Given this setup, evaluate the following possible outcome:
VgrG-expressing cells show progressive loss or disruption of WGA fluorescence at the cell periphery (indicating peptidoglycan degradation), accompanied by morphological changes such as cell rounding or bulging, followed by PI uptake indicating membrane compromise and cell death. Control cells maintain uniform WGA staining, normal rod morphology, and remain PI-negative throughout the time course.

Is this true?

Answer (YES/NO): YES